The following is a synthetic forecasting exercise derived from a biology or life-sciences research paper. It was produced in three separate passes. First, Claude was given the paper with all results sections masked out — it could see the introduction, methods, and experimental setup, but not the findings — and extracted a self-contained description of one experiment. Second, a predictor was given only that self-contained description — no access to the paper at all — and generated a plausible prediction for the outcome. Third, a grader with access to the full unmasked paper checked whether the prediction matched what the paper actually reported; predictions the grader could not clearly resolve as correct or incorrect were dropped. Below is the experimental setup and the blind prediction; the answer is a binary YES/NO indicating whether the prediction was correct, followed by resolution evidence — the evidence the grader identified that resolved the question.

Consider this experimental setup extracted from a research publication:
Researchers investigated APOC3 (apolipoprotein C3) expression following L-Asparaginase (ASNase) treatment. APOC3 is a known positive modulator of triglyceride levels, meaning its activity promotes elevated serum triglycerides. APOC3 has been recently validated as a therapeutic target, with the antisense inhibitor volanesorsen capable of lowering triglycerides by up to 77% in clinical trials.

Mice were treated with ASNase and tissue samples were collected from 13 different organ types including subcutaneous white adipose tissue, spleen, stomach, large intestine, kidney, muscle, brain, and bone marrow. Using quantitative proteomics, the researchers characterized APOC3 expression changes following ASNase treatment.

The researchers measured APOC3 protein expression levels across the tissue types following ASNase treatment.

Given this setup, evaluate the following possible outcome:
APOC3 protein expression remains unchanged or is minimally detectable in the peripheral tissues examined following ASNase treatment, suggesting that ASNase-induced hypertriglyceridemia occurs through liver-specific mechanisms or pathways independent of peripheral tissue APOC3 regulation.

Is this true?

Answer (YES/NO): NO